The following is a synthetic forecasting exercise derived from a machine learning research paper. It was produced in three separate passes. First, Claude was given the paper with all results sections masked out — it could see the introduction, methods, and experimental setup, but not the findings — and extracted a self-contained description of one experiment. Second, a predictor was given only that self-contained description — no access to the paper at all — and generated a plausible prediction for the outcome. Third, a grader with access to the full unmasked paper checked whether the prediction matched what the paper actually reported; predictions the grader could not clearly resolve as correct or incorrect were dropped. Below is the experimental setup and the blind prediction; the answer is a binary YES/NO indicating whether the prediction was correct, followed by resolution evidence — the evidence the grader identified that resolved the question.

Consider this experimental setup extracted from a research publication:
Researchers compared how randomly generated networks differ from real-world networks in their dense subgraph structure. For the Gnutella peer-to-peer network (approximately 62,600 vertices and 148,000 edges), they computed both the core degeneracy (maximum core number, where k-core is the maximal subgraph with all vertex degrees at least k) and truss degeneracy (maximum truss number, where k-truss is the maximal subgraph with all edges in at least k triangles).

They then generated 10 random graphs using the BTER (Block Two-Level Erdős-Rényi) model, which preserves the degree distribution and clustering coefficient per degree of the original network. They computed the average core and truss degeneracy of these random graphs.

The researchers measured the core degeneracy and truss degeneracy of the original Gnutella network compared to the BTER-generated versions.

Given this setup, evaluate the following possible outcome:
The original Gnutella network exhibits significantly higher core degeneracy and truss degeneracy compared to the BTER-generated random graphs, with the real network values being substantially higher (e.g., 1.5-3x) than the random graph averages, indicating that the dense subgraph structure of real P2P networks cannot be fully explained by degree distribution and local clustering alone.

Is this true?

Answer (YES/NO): NO